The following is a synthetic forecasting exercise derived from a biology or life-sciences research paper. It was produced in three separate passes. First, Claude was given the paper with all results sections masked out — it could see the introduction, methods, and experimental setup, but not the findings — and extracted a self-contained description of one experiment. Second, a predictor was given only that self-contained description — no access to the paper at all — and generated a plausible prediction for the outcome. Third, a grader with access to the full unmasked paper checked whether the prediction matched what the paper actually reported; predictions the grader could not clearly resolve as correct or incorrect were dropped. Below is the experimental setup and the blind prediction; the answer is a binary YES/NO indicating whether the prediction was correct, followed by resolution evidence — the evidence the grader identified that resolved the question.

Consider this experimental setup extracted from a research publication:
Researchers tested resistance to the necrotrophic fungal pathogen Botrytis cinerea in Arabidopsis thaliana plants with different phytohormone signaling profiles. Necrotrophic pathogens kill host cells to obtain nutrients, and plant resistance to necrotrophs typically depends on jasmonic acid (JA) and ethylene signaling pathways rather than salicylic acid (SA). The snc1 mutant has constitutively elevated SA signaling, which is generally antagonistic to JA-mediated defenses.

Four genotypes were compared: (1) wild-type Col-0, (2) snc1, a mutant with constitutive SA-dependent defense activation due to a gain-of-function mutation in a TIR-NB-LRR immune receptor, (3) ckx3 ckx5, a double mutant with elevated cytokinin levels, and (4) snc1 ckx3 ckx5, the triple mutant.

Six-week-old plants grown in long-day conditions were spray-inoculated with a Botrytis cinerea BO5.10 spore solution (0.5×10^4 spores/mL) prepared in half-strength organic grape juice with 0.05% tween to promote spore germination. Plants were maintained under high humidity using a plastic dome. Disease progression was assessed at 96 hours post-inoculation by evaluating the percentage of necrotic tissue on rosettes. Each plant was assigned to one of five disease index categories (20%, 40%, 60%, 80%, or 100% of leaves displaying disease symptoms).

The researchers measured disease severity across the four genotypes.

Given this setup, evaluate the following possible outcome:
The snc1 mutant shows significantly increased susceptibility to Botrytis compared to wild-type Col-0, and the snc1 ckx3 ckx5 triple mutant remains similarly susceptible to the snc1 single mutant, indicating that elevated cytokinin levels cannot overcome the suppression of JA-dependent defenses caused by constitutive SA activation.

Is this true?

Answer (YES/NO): NO